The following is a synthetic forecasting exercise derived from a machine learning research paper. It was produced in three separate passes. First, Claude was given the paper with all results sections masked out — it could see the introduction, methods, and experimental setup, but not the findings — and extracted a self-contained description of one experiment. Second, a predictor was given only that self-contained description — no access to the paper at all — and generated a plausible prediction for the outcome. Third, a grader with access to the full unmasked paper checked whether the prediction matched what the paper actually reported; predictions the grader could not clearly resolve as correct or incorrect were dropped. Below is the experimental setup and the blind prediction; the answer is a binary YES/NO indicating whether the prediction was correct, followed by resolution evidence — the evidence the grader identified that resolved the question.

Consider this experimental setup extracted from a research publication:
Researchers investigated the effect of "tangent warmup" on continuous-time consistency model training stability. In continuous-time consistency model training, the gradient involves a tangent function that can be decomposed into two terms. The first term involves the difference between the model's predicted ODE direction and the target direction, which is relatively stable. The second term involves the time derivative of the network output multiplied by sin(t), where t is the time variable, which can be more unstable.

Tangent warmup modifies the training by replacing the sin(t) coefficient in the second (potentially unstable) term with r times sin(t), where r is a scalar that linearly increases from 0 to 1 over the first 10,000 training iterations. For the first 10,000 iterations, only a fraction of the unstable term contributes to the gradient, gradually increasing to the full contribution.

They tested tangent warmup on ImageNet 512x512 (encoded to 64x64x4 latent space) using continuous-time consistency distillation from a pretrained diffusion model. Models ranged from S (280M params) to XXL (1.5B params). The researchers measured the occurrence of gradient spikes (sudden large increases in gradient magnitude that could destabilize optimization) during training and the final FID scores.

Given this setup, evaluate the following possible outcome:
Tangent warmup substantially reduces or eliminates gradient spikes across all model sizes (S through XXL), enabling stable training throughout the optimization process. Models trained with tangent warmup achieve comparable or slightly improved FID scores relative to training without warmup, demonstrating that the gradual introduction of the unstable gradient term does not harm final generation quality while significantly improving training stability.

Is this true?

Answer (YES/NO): NO